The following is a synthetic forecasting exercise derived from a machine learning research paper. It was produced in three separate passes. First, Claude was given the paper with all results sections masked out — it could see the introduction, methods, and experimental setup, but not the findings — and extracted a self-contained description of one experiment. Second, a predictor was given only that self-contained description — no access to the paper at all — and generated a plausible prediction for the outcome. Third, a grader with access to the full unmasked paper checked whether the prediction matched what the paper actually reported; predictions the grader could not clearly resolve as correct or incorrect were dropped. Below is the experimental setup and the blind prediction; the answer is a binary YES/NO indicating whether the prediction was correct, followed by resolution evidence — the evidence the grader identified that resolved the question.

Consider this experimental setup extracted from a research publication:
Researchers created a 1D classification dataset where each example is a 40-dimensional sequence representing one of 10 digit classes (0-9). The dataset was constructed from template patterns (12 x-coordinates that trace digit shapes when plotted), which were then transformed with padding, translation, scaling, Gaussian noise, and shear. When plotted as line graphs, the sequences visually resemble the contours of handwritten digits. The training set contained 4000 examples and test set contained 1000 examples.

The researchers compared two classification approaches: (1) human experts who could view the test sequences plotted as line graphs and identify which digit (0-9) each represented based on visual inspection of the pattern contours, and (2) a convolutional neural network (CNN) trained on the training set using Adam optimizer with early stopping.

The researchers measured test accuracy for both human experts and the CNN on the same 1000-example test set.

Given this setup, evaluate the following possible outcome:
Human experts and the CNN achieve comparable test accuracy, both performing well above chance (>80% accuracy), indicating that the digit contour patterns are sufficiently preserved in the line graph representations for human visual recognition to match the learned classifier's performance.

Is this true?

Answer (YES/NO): YES